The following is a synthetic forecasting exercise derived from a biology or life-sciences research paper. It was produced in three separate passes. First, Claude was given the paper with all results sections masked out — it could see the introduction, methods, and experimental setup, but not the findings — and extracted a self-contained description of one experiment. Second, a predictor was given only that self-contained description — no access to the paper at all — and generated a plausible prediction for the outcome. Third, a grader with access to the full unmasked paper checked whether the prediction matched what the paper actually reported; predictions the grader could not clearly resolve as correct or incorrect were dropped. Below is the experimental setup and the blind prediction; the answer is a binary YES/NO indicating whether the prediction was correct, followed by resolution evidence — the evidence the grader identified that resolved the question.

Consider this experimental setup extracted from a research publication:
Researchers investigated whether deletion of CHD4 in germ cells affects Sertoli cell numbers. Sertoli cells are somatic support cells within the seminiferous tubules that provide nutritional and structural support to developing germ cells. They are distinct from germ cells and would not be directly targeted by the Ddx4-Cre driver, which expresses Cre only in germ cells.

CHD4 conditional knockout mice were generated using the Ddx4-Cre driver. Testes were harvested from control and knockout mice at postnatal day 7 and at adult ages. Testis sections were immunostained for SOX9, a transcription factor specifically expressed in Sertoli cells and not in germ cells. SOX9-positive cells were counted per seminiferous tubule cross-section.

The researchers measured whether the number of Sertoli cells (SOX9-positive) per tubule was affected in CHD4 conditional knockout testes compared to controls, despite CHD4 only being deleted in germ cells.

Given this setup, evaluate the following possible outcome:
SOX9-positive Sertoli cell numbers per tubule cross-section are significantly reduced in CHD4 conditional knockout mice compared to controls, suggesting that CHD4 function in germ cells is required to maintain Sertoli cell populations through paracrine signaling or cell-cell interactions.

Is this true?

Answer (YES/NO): NO